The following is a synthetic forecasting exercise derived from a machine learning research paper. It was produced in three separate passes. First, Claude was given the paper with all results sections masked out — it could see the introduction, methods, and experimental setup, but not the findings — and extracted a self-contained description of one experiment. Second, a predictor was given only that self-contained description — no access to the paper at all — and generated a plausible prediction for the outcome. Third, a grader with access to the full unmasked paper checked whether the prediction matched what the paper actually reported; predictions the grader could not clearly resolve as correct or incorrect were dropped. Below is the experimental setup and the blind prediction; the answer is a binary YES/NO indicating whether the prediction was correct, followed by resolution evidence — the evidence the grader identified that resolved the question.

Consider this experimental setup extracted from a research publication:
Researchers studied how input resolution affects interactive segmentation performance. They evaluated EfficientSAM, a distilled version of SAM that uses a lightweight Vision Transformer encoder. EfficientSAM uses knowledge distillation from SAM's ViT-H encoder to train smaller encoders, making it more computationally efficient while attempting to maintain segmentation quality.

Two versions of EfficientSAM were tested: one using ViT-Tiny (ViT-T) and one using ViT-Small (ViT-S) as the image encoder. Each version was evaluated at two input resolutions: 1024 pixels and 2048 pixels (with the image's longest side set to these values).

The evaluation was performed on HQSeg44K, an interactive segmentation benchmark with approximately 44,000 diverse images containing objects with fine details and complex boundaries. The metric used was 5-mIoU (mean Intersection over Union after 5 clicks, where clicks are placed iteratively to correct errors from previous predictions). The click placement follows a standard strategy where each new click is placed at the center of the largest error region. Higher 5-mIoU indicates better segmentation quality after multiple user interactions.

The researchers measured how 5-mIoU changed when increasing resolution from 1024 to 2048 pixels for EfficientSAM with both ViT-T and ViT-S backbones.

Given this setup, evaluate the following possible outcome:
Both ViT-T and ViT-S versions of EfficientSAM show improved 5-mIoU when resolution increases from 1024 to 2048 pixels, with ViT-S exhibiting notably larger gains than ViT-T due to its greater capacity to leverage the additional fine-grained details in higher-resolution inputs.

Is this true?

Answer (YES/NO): NO